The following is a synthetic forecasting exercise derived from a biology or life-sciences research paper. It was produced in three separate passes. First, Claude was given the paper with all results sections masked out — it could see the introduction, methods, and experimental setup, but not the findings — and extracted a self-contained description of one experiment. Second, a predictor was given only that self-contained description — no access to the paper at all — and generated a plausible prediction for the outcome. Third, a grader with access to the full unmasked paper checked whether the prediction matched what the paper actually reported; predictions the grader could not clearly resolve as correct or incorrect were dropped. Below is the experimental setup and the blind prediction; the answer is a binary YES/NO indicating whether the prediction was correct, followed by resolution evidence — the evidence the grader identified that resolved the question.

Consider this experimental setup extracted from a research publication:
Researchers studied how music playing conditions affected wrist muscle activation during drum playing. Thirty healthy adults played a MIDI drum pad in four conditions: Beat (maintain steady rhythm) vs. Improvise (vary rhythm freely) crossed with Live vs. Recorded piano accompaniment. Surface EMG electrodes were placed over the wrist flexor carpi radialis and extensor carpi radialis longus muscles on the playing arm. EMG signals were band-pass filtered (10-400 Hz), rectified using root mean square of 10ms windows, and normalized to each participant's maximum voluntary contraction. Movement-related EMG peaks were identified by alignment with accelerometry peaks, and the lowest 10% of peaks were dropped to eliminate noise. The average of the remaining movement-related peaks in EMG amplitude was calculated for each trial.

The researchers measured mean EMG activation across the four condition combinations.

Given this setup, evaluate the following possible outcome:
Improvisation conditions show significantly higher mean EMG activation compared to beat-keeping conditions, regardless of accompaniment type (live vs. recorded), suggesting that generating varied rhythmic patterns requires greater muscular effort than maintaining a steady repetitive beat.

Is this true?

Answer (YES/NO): YES